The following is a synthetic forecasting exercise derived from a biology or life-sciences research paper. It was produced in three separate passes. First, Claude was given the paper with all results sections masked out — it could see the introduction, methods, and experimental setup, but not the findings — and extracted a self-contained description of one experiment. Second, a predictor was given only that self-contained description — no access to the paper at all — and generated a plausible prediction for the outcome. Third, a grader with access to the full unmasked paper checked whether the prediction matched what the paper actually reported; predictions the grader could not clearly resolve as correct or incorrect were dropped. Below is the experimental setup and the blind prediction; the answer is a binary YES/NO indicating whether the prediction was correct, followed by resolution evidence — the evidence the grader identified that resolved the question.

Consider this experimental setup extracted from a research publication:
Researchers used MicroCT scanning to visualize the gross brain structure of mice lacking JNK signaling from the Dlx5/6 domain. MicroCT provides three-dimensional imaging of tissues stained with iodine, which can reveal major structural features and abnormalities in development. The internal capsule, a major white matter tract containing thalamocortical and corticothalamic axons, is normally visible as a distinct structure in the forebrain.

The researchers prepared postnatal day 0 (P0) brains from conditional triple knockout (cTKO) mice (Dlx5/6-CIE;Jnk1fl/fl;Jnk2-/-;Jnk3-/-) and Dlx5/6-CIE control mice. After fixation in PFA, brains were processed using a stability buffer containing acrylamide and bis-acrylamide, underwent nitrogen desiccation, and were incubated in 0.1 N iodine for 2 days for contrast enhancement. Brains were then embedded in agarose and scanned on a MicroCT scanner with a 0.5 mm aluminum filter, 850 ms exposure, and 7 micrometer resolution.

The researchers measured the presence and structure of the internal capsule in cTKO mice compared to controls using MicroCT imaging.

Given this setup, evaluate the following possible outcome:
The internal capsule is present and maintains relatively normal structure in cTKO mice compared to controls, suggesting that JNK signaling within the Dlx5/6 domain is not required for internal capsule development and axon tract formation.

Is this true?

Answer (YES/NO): NO